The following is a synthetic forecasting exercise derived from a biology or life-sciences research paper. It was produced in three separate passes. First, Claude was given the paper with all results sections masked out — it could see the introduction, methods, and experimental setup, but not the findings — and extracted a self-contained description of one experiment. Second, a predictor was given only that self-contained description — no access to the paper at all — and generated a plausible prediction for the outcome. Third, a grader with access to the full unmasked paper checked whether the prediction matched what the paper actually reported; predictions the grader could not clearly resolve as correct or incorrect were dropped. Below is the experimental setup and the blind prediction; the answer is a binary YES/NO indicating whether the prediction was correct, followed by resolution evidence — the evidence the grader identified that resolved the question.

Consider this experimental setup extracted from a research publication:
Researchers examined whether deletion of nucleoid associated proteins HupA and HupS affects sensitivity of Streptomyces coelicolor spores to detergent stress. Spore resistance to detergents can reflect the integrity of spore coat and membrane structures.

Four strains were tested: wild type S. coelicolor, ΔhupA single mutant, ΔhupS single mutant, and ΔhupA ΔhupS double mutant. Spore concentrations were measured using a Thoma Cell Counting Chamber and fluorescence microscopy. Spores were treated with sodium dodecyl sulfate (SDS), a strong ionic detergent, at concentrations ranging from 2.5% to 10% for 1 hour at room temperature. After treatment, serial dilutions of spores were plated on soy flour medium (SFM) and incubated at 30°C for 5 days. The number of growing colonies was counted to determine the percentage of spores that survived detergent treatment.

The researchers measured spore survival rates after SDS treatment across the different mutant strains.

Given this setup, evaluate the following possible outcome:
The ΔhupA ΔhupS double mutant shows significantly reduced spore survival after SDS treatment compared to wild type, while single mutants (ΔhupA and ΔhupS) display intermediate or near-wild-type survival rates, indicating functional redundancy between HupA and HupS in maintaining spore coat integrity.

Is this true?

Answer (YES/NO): YES